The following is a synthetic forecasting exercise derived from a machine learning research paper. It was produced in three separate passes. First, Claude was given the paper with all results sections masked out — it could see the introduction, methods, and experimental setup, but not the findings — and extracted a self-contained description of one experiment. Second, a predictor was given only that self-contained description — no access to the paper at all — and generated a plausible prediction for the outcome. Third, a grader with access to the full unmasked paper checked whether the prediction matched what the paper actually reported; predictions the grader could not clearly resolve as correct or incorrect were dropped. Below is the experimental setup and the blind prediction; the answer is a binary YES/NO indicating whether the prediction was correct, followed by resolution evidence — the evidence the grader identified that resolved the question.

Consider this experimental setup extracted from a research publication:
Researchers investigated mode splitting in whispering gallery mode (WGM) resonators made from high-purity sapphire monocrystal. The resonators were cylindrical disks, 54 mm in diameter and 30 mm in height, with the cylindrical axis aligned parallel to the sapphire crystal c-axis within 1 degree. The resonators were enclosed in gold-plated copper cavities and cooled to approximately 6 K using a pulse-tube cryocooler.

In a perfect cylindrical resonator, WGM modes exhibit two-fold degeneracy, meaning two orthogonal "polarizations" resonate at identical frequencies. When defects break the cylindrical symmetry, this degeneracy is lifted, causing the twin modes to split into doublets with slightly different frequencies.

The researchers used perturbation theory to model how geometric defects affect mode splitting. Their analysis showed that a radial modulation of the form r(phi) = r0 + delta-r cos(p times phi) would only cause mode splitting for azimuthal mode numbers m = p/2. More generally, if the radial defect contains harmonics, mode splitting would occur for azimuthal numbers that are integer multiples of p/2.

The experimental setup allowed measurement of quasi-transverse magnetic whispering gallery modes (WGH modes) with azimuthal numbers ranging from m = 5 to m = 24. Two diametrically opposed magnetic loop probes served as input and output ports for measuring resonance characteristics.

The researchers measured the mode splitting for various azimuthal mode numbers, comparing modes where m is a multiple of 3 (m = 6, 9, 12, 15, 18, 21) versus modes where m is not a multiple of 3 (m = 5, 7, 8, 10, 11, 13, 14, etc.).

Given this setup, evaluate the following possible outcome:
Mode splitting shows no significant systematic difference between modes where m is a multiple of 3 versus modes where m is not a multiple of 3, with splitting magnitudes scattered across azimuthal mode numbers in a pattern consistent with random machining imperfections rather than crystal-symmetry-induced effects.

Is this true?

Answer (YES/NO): NO